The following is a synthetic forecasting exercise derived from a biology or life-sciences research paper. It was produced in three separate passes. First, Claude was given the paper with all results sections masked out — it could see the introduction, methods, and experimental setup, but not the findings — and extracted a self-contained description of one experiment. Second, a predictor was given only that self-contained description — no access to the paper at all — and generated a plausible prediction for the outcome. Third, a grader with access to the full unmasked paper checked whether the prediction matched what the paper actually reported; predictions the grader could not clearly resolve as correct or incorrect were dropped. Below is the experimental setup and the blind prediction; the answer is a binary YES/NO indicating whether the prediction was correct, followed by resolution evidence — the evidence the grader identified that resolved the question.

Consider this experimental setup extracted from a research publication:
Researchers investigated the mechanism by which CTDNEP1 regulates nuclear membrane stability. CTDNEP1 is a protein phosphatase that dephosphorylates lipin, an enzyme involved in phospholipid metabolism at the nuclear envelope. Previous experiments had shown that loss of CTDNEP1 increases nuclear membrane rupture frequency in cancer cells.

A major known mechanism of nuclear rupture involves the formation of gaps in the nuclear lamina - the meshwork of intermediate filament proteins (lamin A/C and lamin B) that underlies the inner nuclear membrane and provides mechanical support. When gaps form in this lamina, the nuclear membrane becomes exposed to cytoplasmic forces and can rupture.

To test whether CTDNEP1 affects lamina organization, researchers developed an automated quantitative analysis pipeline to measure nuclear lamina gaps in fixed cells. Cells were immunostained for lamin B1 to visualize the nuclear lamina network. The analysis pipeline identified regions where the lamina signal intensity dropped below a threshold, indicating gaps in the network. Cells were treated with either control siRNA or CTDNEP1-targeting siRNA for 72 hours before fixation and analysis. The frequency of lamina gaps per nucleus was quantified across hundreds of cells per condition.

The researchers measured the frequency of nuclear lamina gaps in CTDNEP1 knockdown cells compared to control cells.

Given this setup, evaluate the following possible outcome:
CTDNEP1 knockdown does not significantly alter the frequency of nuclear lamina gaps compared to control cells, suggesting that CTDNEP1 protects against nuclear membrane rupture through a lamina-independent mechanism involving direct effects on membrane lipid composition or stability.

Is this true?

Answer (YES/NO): YES